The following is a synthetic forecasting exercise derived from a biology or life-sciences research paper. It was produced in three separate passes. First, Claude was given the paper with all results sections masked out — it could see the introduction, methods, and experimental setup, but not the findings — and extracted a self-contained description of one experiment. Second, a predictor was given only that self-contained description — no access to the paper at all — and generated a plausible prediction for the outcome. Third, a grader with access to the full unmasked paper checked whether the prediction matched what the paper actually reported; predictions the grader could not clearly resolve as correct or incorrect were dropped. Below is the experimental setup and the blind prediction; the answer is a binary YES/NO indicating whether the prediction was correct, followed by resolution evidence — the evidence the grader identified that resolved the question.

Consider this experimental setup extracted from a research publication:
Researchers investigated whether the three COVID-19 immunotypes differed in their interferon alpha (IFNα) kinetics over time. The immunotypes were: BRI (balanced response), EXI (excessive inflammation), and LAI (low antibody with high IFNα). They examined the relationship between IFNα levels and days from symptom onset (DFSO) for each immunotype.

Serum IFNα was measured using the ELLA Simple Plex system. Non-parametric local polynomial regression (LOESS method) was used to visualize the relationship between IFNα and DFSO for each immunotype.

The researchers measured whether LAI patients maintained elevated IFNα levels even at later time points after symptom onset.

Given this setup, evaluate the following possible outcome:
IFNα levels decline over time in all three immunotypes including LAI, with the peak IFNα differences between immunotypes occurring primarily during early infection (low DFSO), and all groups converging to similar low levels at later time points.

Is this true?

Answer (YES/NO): NO